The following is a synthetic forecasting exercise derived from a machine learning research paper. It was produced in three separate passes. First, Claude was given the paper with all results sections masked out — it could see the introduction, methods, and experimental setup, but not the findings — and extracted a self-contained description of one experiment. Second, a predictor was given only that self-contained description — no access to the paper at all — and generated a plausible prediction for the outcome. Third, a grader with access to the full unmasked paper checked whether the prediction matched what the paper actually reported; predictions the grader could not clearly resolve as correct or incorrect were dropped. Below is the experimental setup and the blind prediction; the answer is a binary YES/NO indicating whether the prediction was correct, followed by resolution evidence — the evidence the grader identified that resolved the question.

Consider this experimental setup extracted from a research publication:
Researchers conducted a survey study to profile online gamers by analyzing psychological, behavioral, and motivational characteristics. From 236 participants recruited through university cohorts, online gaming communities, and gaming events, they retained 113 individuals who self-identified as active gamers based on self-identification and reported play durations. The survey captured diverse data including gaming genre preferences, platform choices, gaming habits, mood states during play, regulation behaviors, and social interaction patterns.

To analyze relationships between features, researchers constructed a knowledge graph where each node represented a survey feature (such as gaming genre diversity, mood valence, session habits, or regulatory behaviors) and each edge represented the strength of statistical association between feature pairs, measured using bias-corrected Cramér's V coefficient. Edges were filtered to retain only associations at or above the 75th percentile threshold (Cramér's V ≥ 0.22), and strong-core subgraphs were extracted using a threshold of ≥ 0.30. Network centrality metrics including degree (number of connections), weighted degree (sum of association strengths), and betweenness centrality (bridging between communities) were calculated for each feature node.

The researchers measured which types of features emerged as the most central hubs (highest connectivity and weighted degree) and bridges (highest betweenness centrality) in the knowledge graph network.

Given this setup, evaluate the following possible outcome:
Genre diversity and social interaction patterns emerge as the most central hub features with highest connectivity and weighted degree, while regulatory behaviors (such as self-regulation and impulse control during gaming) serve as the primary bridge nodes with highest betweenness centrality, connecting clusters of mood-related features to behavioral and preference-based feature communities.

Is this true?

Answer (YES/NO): NO